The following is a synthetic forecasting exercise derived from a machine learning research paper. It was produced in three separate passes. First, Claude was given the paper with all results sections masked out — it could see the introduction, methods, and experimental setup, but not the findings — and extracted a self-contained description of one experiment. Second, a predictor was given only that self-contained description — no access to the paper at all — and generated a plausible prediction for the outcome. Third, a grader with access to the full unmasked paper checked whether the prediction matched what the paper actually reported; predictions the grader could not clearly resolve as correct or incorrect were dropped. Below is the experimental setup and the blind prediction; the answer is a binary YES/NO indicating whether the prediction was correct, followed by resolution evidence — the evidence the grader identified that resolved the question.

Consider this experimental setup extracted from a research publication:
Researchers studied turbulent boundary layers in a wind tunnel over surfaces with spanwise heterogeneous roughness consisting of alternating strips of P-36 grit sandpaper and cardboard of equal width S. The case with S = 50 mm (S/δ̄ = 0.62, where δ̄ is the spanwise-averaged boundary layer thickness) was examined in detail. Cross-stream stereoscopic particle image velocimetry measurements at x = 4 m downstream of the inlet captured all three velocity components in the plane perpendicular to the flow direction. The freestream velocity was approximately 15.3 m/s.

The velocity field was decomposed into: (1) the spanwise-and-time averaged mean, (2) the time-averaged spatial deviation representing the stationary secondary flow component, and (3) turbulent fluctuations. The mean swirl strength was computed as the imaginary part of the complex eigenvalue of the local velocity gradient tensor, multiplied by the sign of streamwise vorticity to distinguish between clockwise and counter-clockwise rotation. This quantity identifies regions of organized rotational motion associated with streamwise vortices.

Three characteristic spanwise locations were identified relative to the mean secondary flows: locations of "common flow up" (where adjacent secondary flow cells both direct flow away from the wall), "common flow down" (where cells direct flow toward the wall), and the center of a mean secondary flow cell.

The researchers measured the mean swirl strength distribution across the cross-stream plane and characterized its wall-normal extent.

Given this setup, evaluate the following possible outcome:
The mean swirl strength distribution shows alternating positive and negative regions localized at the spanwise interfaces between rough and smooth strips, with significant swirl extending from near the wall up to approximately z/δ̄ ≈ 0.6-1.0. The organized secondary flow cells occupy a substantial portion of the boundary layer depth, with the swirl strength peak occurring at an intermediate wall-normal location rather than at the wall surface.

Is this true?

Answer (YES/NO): YES